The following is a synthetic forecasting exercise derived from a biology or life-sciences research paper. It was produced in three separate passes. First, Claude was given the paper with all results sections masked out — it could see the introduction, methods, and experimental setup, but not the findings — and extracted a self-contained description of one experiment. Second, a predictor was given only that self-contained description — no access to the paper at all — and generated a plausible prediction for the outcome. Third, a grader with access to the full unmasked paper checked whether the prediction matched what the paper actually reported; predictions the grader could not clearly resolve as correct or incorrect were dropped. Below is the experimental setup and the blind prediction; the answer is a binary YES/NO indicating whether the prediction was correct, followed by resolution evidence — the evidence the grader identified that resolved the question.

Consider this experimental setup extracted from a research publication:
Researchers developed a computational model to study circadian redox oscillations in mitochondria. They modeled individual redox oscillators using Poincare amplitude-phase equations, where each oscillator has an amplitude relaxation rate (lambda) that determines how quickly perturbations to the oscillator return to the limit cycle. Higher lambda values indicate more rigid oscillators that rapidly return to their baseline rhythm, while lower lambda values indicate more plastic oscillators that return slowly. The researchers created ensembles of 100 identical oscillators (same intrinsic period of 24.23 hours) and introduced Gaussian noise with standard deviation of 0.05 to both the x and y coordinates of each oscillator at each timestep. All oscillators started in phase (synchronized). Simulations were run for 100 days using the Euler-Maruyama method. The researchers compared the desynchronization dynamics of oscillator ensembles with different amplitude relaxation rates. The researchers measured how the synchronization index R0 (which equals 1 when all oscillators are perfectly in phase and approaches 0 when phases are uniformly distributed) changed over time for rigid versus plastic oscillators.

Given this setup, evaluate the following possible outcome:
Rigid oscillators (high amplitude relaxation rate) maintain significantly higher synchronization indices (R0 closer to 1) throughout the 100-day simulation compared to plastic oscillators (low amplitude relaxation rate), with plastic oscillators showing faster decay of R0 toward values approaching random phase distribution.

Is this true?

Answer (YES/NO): YES